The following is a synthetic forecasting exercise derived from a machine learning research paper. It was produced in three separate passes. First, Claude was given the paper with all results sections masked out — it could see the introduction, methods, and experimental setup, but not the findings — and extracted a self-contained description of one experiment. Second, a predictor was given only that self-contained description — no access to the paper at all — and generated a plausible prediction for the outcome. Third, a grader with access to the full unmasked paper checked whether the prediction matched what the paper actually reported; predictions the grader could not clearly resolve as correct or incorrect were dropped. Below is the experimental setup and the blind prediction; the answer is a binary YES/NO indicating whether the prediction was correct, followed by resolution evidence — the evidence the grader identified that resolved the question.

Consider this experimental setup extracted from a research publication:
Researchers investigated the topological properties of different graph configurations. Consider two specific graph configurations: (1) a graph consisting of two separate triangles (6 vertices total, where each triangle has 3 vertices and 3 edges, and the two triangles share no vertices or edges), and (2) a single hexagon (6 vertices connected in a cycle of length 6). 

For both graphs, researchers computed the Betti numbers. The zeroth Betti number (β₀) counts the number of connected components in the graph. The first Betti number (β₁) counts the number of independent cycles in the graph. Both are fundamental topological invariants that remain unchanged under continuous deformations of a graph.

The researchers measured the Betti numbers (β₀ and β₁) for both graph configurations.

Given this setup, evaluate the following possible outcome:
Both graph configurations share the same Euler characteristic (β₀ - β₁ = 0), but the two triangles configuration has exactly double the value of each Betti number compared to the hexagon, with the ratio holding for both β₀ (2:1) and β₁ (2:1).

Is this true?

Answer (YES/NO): YES